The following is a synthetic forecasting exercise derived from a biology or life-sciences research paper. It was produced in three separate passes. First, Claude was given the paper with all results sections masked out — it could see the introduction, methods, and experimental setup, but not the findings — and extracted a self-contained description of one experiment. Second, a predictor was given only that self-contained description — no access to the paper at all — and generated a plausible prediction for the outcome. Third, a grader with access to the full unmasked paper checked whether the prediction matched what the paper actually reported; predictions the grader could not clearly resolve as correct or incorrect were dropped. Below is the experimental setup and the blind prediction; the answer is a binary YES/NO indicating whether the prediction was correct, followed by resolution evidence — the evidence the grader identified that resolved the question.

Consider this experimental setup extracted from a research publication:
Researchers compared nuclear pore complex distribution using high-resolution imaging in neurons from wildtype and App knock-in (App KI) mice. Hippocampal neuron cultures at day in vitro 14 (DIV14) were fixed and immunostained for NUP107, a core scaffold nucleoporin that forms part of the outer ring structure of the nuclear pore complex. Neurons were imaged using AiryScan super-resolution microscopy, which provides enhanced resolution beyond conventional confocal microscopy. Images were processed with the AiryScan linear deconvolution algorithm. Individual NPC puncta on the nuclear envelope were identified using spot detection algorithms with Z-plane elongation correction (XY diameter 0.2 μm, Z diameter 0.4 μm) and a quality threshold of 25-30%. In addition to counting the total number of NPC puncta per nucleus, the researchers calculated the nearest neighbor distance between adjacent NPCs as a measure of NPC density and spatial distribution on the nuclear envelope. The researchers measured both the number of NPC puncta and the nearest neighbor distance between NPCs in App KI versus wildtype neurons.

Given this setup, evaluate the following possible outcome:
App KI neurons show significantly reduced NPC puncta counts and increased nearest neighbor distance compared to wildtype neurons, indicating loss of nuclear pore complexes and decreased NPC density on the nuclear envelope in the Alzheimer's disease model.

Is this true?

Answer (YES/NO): YES